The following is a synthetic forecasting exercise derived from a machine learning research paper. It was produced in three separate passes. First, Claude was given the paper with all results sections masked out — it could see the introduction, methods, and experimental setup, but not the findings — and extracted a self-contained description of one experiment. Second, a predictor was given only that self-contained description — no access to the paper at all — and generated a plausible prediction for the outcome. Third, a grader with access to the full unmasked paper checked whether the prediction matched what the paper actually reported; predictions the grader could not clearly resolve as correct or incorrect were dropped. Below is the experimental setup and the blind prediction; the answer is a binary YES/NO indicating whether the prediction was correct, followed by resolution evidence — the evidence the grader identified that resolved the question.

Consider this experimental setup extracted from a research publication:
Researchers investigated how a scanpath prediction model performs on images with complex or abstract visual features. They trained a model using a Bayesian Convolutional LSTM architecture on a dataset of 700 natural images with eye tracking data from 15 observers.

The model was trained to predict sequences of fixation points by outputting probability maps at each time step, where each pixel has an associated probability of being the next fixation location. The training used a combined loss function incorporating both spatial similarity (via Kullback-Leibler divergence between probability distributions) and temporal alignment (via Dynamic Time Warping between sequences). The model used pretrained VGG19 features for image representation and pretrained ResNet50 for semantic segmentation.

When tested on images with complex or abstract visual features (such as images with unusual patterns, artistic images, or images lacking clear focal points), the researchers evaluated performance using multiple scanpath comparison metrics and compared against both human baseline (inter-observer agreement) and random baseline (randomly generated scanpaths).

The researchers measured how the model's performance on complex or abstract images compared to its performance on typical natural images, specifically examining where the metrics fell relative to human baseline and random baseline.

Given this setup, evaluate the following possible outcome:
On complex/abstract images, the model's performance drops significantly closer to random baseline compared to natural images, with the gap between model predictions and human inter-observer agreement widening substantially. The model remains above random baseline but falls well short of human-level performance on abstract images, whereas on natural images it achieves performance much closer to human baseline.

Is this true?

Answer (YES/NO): YES